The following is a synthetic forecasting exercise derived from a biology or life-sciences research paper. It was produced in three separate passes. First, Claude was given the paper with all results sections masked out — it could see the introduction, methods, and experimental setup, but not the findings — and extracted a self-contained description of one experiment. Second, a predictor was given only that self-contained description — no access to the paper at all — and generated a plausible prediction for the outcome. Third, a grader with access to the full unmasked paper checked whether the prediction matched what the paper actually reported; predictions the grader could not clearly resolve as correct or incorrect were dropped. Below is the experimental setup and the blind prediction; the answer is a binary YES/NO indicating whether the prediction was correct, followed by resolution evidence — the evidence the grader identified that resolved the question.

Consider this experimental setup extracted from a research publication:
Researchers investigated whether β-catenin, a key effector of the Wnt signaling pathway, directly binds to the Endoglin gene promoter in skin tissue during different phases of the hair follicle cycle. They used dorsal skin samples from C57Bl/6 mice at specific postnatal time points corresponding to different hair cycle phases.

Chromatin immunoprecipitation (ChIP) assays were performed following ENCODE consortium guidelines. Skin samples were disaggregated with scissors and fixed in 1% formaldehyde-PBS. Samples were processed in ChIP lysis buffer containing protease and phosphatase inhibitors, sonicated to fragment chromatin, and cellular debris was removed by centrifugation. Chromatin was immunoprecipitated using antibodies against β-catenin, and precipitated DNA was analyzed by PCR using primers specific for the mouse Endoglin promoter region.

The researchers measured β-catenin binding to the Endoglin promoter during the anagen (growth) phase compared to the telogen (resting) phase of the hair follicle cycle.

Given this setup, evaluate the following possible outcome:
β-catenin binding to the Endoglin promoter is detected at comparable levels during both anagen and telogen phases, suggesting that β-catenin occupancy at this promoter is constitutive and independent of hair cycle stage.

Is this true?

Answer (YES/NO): NO